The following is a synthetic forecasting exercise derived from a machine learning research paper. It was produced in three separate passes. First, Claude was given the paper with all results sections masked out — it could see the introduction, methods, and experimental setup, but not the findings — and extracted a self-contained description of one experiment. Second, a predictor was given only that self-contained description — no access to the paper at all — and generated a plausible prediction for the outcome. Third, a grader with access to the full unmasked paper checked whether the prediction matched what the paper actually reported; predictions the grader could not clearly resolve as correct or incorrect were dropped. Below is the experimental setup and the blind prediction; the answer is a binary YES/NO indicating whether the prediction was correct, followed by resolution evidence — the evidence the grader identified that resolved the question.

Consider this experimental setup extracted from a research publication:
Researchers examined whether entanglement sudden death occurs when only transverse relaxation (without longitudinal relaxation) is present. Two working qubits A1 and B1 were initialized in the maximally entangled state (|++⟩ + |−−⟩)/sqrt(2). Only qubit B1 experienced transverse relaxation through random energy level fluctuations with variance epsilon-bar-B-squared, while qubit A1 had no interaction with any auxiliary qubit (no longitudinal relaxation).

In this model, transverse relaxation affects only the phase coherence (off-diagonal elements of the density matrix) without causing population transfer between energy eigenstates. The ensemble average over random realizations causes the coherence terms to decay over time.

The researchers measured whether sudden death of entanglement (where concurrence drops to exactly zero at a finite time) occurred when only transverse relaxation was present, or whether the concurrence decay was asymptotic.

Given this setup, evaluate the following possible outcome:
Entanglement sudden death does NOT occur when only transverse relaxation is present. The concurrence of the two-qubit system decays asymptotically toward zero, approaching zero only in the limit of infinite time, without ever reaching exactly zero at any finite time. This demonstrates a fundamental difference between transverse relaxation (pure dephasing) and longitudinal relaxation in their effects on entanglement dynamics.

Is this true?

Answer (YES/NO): YES